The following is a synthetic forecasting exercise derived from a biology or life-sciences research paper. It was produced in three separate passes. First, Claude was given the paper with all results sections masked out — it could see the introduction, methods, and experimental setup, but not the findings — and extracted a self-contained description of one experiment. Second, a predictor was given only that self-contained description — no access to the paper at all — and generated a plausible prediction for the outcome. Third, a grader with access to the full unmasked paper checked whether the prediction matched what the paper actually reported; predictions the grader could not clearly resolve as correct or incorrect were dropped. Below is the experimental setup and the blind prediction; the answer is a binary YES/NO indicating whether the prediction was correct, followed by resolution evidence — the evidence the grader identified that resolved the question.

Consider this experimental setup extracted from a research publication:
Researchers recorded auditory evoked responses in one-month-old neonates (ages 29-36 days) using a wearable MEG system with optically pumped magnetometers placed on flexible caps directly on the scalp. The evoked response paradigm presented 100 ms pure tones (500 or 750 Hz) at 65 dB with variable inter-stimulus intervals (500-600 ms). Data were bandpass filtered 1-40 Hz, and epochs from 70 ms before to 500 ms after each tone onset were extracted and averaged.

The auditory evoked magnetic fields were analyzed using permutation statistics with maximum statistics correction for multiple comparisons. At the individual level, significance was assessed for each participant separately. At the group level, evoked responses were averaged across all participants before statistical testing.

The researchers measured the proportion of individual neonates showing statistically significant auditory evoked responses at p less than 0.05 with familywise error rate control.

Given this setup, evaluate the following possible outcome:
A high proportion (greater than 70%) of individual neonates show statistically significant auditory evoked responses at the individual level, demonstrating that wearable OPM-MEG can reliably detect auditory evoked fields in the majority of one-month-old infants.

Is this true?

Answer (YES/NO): NO